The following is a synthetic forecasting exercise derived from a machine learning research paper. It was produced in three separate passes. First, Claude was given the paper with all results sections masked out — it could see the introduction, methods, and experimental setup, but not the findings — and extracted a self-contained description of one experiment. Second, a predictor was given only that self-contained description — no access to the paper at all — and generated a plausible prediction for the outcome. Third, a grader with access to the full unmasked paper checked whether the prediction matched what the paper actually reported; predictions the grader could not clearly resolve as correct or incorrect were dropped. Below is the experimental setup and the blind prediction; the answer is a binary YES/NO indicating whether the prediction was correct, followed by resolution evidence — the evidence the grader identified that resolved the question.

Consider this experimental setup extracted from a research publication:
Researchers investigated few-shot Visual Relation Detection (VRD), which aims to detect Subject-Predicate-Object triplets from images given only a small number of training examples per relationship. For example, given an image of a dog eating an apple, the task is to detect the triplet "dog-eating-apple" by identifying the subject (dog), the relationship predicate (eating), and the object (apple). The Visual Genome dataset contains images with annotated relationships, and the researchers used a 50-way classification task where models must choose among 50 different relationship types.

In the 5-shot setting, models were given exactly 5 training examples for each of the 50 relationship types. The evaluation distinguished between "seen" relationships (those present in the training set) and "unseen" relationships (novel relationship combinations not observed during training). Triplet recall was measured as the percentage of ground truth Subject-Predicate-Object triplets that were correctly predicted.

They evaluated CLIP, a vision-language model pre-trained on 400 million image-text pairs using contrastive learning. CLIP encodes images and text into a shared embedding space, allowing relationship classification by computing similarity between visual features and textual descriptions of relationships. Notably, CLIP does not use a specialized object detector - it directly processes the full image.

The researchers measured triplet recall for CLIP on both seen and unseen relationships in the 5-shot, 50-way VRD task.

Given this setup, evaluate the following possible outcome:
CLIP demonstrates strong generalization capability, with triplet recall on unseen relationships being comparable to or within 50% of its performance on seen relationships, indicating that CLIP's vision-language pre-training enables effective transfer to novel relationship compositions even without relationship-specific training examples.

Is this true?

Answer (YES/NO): NO